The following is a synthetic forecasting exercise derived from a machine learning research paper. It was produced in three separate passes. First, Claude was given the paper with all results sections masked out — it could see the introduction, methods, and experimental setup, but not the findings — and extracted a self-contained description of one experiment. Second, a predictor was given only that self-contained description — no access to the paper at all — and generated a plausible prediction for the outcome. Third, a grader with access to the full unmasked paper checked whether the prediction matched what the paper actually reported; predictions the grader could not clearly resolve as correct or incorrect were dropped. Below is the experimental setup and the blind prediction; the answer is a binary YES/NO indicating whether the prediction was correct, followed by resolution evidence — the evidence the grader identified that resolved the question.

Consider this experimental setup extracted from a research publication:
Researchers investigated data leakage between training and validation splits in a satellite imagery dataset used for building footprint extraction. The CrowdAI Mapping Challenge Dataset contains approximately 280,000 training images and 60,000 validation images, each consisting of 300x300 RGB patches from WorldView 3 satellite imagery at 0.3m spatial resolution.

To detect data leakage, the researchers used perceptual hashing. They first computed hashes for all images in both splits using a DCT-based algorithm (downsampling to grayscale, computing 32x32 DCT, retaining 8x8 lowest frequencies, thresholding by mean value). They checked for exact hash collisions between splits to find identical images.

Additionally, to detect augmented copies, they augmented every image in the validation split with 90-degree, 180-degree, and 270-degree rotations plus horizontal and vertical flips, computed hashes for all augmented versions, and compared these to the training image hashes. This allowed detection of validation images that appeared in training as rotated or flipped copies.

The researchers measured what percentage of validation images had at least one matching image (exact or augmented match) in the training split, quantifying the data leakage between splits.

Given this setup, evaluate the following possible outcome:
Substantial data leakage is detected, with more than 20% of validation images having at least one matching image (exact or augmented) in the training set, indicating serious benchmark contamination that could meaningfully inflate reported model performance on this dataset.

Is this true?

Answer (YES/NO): YES